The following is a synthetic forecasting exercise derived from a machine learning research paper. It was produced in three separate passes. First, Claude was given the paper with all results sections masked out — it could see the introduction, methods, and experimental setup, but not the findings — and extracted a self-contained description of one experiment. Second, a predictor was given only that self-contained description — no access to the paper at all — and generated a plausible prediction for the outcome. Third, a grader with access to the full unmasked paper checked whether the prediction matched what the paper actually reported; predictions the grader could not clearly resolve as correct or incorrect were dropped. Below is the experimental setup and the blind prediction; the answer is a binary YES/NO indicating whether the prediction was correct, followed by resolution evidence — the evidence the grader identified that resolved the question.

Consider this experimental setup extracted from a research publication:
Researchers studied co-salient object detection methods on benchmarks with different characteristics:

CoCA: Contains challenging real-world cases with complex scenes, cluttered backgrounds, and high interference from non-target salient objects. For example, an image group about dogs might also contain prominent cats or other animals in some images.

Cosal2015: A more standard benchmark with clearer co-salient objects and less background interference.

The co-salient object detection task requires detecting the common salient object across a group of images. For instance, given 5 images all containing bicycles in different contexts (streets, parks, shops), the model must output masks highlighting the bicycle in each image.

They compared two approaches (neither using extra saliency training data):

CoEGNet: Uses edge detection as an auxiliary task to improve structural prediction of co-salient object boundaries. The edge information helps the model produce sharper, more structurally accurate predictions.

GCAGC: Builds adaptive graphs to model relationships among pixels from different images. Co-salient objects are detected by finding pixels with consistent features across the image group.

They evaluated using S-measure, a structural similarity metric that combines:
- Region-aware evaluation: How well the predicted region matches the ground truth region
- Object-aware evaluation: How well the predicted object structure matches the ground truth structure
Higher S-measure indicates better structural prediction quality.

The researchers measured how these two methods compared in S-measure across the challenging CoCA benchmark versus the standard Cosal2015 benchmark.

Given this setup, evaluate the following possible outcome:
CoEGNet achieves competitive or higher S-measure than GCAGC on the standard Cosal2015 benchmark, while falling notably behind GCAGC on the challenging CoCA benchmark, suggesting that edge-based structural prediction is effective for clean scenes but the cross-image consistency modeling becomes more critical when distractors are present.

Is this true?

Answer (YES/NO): YES